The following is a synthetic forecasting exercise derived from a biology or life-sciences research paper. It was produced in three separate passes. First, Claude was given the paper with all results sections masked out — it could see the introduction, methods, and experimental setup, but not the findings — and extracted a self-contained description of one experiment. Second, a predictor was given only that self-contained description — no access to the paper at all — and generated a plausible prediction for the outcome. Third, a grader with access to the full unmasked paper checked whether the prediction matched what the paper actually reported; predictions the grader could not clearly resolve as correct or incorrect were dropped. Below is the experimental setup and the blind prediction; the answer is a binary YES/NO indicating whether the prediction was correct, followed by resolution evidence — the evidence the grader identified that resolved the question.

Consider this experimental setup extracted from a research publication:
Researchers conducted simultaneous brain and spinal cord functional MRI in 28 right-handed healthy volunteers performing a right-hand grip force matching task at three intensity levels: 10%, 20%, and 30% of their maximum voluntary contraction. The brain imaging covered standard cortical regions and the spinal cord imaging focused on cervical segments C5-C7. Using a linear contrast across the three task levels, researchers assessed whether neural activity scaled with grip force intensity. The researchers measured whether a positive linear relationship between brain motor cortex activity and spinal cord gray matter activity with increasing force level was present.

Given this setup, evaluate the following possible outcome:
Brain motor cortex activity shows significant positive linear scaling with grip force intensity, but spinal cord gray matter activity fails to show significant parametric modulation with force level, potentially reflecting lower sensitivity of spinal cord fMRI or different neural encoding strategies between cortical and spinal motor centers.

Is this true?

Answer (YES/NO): NO